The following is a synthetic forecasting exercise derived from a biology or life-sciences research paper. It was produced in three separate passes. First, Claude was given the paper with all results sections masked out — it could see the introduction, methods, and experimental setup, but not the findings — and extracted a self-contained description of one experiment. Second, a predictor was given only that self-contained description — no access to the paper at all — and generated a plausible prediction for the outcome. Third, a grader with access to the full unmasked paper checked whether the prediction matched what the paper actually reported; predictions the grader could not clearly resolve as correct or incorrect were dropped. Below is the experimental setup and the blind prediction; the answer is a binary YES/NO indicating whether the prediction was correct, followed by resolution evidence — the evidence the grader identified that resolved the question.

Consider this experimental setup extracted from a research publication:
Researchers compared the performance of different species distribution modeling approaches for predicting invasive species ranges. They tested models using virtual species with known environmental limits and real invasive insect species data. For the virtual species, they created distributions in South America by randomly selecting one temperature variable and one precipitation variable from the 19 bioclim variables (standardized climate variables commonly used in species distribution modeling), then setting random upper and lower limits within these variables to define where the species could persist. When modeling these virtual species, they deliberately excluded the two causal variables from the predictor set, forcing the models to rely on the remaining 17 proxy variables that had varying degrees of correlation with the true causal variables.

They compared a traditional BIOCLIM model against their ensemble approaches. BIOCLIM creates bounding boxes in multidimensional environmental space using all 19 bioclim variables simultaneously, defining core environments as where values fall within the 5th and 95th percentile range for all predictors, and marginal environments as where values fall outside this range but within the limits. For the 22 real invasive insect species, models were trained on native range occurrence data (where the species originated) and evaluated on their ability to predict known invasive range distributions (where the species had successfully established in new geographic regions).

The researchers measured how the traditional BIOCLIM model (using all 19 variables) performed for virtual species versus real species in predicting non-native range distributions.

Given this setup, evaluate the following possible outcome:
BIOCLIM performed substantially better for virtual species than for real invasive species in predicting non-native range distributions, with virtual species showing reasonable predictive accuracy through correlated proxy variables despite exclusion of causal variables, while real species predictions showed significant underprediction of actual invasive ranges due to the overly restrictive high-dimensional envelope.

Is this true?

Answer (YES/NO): YES